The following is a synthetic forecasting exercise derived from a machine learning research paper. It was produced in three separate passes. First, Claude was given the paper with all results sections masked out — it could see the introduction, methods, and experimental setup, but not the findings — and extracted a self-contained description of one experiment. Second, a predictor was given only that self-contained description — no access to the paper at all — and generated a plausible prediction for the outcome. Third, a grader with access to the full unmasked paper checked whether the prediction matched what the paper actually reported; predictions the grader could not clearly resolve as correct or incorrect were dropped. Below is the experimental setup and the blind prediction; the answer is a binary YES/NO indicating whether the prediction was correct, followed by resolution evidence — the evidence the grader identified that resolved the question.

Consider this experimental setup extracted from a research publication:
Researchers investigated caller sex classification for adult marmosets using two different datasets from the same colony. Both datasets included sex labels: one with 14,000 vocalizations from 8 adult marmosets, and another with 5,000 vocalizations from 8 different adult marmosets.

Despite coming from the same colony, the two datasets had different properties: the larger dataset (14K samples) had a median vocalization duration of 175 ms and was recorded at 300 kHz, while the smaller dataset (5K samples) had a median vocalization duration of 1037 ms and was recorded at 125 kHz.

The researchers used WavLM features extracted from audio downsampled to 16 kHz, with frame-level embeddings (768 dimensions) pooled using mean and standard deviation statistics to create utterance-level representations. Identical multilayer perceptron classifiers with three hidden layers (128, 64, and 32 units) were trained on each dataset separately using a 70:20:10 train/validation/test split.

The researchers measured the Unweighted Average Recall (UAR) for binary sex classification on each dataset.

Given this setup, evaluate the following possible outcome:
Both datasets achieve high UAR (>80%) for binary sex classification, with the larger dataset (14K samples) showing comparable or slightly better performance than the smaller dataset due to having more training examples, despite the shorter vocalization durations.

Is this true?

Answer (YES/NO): NO